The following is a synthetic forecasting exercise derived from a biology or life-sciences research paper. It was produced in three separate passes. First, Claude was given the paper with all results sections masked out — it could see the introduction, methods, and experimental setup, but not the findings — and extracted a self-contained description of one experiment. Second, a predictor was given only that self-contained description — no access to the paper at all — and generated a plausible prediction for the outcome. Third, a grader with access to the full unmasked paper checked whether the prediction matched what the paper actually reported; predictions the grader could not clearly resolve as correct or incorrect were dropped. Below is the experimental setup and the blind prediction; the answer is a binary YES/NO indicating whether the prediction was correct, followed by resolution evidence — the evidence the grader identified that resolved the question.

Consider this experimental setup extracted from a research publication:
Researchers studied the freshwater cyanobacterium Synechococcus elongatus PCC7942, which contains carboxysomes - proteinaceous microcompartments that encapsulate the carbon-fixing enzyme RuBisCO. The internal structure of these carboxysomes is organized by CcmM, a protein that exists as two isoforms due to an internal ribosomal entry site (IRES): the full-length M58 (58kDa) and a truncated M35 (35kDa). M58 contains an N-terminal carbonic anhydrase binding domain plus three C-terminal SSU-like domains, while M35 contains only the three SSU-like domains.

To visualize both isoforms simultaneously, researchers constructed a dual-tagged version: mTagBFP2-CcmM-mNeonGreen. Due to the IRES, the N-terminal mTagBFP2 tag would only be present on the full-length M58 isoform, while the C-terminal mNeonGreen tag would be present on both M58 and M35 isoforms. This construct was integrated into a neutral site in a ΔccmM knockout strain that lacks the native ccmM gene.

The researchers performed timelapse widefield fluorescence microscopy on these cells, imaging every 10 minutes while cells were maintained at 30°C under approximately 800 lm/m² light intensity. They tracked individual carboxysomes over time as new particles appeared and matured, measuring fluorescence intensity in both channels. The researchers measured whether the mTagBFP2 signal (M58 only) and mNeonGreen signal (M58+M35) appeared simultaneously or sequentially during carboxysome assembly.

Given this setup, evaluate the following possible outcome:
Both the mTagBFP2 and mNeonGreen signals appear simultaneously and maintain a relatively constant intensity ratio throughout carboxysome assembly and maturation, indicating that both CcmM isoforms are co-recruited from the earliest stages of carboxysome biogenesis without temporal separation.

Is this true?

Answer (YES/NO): YES